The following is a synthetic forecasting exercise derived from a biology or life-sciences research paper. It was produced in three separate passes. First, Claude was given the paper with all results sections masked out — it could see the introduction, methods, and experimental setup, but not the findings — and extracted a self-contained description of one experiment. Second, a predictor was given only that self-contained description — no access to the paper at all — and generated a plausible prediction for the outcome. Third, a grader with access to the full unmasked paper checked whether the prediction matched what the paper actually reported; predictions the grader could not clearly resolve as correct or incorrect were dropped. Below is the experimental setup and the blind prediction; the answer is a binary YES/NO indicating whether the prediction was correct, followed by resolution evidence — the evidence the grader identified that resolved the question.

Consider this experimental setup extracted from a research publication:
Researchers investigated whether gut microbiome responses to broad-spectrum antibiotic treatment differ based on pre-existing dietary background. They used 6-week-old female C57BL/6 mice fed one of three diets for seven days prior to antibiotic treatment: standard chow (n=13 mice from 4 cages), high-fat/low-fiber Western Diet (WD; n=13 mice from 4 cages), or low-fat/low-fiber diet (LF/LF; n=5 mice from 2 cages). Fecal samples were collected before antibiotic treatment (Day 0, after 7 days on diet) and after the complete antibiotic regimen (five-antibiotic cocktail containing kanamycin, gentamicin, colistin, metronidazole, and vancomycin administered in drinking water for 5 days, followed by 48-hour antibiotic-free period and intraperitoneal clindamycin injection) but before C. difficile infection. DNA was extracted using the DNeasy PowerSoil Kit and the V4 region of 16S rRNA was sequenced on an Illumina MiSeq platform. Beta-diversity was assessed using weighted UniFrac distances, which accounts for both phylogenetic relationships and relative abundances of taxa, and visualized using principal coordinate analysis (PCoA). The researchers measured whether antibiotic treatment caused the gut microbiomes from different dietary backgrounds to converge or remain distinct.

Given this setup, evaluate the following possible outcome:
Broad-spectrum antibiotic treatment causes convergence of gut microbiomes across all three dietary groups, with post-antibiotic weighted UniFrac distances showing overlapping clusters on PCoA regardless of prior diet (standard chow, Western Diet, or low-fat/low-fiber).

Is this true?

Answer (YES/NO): NO